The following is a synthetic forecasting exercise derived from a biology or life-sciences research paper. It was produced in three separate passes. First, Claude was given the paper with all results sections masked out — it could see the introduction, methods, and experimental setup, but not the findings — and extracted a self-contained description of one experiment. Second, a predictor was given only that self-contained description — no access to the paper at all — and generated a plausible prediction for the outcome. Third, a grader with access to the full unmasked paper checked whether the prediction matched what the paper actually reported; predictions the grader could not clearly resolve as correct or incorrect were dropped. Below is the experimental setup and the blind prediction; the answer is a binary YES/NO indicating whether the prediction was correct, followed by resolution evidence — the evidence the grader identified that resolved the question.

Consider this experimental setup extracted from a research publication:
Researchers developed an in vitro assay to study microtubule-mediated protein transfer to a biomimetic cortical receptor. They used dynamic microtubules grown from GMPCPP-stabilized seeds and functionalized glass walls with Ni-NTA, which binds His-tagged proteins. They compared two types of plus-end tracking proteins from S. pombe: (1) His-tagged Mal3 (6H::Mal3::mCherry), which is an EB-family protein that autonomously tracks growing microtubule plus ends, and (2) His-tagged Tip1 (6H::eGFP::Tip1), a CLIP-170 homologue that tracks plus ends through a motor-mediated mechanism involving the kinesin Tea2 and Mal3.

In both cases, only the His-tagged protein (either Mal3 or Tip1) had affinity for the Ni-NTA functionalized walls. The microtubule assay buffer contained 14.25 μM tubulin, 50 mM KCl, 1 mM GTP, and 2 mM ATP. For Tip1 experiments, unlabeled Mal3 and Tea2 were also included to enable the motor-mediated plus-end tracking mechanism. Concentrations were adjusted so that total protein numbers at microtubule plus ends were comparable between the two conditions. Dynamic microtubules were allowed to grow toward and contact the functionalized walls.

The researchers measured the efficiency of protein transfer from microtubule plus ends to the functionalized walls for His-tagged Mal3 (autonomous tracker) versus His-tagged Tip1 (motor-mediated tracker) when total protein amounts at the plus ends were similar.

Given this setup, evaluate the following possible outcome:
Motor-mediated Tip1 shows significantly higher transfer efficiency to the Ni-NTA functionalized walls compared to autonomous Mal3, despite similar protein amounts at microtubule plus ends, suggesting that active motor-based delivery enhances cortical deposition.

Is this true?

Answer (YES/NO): YES